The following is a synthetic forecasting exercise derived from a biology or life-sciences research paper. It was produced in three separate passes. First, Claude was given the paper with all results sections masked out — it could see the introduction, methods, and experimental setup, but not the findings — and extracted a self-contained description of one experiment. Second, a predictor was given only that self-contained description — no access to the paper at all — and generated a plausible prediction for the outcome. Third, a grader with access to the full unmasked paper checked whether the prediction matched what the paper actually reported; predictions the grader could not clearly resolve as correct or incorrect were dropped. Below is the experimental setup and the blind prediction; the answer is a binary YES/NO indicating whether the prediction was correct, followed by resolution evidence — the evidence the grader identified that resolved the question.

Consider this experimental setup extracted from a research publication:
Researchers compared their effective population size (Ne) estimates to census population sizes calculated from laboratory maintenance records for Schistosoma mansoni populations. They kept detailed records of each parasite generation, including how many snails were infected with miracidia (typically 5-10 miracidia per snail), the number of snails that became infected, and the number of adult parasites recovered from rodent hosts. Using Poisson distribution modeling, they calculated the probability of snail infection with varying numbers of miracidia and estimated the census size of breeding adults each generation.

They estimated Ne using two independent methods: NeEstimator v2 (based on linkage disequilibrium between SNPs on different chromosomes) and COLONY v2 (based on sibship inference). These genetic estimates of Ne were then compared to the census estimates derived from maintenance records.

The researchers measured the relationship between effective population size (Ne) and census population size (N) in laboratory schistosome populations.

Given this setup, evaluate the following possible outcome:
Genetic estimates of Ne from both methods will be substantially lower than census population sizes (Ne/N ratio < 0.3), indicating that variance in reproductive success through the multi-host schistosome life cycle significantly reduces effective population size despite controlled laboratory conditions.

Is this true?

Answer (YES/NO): NO